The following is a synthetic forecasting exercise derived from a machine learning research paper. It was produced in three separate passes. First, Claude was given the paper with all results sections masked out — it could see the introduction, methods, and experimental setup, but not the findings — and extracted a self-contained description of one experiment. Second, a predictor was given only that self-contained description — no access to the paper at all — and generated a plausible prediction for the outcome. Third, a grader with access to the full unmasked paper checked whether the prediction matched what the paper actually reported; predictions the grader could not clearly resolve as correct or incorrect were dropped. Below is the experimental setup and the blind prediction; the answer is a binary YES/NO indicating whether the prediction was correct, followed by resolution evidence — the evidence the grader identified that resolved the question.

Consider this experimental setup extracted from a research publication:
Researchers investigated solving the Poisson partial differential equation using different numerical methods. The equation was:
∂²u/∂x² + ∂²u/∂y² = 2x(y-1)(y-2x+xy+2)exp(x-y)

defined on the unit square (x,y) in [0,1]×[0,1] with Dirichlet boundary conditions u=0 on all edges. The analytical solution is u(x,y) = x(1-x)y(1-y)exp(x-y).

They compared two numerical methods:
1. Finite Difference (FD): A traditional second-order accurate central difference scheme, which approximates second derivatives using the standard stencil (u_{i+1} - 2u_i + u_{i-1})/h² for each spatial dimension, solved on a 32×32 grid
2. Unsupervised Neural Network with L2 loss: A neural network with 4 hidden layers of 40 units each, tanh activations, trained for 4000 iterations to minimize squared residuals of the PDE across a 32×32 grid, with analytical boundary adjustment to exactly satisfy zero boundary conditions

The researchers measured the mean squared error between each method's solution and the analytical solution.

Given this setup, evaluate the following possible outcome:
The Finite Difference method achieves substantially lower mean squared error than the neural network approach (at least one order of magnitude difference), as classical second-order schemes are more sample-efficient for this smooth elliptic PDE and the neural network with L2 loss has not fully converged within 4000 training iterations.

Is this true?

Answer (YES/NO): NO